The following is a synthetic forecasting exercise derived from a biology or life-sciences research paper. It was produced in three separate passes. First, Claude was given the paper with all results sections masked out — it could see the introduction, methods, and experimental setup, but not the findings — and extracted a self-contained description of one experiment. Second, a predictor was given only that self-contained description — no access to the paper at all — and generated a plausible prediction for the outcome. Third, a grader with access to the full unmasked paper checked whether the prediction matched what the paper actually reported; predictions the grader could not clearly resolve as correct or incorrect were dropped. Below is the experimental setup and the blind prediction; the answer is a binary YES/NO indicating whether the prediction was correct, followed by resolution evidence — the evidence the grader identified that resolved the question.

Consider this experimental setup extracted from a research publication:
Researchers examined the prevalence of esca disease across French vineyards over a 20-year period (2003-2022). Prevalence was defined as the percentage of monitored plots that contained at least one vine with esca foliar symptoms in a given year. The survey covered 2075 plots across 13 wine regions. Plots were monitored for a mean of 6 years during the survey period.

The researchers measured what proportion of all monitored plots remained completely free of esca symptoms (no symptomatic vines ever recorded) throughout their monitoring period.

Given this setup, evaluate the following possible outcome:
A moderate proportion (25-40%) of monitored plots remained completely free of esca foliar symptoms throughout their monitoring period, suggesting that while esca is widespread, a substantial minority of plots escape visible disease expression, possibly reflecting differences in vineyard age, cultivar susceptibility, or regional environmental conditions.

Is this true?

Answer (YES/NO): NO